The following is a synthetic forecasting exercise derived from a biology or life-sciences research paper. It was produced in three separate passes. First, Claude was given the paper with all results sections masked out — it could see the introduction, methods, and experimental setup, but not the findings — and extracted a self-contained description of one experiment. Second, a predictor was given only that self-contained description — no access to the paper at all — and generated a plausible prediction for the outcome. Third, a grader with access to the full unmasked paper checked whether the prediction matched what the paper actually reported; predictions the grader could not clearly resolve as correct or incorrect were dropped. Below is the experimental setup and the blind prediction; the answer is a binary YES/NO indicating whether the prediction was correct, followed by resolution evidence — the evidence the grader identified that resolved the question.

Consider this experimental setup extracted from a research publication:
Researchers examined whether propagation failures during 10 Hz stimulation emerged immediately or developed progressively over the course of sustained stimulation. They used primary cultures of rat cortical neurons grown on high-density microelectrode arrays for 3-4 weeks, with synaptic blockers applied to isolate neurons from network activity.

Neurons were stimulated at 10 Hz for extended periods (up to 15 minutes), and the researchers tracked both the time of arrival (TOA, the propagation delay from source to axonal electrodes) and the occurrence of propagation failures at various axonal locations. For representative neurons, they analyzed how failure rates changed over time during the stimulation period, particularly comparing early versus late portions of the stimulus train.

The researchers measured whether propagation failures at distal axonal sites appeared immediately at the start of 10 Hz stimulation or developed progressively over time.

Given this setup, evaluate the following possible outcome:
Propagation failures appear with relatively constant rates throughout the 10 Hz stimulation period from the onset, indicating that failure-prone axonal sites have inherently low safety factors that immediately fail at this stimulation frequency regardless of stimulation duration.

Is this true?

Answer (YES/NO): NO